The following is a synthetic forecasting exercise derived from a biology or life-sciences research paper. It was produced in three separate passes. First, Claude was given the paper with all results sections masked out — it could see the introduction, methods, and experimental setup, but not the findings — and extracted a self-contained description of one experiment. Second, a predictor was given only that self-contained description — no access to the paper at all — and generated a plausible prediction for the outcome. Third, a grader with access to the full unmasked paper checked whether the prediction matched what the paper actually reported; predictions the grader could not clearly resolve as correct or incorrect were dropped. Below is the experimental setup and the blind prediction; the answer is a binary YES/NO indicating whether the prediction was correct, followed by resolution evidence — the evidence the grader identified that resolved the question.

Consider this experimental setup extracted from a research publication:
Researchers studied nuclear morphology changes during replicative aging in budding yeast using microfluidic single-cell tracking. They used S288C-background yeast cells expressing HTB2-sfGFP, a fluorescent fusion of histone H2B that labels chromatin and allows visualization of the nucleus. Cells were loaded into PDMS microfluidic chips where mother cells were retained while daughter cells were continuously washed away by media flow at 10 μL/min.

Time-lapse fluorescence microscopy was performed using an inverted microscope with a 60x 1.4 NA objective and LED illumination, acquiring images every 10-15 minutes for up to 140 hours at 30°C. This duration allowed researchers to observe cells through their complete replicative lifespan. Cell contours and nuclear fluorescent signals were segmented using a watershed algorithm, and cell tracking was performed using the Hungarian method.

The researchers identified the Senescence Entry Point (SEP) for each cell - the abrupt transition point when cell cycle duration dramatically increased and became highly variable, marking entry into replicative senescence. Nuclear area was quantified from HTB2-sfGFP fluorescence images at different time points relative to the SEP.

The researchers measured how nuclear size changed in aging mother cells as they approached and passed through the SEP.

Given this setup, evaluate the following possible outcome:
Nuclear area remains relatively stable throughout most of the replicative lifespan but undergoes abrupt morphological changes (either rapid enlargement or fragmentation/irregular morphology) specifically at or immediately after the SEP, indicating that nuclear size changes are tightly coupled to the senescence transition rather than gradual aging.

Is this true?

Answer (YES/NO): YES